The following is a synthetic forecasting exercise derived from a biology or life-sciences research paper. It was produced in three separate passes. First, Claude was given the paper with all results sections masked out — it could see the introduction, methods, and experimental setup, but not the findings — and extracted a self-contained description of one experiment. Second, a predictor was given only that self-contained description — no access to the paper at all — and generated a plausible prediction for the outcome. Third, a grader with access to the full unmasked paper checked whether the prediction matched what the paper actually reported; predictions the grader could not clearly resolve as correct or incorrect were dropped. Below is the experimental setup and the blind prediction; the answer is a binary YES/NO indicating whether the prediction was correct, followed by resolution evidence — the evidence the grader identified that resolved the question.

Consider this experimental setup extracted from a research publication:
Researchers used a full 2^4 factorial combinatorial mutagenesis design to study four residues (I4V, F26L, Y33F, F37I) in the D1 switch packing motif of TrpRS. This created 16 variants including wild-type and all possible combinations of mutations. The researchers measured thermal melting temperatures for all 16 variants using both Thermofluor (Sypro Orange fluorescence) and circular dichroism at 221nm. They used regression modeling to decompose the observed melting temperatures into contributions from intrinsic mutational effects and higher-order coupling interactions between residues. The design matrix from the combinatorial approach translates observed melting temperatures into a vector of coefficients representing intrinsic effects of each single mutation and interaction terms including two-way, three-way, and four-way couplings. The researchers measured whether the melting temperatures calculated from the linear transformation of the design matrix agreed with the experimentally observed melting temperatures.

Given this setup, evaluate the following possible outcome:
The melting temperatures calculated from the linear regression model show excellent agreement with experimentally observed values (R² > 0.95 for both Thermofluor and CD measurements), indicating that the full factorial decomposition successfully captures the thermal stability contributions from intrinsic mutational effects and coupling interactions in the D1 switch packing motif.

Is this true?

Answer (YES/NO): YES